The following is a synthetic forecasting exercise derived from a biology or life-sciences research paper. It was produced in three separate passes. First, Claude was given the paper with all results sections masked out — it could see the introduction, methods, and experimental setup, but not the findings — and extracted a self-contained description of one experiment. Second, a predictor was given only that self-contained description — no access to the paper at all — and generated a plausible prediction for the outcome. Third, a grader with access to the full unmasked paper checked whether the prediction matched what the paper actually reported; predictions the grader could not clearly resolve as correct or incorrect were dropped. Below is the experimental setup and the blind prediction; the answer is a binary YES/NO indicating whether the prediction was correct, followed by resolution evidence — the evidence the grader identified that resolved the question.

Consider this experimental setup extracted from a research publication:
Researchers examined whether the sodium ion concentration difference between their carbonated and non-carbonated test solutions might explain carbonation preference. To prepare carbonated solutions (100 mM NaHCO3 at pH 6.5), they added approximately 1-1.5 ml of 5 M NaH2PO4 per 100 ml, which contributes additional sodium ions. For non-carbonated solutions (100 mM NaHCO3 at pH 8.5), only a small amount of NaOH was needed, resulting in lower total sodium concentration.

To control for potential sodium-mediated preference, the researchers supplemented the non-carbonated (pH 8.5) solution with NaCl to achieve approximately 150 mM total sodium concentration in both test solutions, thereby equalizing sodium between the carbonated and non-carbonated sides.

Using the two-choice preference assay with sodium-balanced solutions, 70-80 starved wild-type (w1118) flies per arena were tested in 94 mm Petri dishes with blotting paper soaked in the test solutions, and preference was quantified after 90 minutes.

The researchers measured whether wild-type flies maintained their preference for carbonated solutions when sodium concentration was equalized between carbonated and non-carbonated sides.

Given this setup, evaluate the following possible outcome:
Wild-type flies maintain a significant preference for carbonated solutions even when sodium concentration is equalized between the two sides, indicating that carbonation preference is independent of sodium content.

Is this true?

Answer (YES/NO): YES